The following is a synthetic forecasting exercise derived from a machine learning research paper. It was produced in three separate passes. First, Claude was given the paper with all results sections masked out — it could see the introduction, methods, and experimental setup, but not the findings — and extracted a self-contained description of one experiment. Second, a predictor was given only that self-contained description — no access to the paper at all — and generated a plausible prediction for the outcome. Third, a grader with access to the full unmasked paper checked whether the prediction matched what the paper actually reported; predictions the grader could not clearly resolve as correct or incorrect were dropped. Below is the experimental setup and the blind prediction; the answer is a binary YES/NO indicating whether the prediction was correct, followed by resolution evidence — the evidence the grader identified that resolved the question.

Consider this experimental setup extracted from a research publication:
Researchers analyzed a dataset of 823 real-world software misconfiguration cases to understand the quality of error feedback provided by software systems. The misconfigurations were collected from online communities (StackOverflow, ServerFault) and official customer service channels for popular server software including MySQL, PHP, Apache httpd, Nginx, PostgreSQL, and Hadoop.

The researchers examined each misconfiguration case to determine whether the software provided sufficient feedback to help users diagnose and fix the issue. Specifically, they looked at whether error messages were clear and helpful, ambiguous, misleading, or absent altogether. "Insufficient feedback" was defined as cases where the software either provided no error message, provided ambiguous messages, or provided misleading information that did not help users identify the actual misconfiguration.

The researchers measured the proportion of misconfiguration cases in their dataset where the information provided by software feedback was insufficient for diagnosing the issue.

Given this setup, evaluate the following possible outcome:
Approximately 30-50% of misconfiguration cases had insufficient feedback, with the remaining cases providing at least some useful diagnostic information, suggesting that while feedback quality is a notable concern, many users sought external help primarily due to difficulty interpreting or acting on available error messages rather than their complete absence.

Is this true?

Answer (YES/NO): YES